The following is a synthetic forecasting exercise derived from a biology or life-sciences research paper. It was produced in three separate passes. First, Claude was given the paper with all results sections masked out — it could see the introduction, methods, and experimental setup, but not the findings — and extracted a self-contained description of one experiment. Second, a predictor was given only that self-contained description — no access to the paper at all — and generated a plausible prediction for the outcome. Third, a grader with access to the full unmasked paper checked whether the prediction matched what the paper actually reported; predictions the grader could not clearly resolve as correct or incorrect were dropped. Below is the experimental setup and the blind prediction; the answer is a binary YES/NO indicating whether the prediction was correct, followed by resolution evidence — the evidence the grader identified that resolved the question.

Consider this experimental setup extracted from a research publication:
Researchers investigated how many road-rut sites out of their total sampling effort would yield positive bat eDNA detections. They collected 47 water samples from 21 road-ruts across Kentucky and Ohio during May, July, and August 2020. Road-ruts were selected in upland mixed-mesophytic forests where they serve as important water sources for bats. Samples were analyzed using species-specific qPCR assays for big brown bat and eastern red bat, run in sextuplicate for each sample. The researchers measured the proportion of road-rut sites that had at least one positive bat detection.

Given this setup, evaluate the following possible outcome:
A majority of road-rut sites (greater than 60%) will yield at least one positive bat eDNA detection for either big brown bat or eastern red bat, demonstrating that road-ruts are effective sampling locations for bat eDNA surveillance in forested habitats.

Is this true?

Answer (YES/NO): NO